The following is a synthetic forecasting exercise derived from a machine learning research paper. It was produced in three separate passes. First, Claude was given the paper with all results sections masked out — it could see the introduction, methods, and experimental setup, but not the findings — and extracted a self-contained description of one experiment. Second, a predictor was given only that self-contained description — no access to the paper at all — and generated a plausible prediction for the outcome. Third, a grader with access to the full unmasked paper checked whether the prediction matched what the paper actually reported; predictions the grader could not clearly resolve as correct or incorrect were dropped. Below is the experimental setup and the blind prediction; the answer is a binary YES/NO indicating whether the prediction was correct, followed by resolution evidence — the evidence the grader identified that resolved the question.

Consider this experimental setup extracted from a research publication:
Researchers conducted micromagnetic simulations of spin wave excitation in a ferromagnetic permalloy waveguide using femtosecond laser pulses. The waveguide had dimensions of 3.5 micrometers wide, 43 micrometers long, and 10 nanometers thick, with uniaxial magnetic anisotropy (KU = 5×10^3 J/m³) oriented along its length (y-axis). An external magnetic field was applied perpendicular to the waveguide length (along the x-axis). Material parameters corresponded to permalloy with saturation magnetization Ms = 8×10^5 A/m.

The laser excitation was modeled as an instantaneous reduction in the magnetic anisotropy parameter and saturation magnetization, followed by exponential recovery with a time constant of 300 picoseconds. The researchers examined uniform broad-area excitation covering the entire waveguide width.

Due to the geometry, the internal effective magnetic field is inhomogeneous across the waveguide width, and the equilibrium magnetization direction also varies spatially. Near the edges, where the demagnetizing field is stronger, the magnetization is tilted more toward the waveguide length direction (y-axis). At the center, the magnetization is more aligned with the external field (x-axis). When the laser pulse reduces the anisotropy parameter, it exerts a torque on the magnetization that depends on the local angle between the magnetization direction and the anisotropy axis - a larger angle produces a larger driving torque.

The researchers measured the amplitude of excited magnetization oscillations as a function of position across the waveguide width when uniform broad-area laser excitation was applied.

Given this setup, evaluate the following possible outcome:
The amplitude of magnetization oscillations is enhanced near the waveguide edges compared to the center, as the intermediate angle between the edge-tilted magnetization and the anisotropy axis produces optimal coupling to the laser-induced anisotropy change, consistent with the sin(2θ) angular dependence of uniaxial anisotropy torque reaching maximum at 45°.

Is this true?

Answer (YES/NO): NO